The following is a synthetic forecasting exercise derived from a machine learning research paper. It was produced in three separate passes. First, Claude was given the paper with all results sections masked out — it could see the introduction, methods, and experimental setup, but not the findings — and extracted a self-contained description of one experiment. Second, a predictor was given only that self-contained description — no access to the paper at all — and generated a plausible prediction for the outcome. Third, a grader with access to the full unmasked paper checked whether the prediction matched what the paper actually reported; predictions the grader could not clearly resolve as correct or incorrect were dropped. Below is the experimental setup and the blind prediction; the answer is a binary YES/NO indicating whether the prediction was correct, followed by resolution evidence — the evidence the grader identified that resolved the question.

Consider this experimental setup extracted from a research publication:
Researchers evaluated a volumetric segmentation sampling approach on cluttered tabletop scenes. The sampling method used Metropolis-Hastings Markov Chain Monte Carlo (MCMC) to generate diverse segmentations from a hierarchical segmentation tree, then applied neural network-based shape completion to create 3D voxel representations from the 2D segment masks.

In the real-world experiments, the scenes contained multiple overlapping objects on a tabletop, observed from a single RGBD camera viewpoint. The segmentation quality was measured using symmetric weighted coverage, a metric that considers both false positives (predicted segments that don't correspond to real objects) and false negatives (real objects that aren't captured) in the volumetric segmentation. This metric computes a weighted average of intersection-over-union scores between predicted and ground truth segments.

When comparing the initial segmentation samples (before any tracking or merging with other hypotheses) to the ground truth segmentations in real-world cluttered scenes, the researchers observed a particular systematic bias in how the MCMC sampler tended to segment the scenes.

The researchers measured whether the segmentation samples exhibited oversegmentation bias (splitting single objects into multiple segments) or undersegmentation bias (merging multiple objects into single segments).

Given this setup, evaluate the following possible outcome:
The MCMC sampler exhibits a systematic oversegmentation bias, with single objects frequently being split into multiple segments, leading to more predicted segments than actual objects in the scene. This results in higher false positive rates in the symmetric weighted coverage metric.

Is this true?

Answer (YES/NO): YES